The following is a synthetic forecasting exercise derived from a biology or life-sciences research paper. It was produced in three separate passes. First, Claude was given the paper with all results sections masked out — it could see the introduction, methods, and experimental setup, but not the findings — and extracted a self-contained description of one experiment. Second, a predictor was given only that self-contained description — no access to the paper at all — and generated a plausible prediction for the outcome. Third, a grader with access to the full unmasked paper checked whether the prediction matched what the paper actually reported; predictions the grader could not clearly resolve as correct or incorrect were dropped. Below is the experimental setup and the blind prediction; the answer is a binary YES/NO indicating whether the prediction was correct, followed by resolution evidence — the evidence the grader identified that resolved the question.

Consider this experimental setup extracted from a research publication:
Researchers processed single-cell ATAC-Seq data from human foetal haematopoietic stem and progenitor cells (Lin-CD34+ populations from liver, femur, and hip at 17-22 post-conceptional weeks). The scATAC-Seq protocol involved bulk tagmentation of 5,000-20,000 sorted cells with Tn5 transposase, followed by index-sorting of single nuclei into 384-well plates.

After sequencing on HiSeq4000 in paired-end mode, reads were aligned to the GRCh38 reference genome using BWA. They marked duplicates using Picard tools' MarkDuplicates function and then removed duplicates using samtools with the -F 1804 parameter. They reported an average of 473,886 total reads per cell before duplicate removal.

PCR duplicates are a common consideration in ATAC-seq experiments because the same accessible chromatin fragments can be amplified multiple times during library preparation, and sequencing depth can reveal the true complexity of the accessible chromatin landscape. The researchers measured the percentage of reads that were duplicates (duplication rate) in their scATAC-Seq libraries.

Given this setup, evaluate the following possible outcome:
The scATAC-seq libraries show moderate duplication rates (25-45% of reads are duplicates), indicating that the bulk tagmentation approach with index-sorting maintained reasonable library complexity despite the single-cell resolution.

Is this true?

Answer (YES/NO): NO